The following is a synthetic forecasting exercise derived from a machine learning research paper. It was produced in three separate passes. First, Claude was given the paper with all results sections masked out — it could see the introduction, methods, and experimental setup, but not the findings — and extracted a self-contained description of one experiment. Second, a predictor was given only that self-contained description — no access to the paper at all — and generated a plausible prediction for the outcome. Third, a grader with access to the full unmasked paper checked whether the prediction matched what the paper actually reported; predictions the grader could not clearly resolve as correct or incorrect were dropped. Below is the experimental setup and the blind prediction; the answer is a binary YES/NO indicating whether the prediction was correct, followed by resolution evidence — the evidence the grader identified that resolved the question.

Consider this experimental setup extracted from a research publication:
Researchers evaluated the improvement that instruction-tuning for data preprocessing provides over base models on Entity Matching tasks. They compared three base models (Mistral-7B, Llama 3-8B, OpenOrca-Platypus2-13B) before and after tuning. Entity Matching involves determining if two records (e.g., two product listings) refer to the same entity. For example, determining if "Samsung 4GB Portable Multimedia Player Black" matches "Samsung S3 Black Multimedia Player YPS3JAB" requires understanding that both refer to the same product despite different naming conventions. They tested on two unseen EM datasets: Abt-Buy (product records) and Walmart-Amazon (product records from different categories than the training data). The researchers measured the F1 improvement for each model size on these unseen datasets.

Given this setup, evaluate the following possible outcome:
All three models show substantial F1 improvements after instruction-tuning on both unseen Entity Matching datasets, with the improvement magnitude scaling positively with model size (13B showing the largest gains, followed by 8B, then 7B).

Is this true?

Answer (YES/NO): NO